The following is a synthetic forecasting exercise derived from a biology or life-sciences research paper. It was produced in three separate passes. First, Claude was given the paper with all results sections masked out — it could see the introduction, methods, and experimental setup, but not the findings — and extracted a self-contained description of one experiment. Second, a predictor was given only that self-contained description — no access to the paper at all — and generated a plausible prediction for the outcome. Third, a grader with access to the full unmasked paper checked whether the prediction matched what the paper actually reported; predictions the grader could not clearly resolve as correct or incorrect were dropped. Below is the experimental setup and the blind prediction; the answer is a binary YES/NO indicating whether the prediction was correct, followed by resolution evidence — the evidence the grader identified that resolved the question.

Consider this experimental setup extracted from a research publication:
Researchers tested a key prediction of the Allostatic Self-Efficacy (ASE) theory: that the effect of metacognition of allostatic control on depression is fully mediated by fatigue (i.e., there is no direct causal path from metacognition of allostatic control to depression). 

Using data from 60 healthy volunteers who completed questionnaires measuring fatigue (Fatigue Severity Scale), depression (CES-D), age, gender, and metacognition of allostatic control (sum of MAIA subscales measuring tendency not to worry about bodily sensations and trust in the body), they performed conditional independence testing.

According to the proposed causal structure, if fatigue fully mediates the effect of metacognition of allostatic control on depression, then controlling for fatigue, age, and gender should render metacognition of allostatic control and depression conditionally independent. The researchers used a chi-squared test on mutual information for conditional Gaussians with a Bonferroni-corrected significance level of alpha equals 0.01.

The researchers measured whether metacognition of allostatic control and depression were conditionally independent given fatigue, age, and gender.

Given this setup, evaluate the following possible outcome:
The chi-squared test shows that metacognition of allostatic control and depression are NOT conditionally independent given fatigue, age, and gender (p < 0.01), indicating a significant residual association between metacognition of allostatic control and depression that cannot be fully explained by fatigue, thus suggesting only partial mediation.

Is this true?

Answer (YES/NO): YES